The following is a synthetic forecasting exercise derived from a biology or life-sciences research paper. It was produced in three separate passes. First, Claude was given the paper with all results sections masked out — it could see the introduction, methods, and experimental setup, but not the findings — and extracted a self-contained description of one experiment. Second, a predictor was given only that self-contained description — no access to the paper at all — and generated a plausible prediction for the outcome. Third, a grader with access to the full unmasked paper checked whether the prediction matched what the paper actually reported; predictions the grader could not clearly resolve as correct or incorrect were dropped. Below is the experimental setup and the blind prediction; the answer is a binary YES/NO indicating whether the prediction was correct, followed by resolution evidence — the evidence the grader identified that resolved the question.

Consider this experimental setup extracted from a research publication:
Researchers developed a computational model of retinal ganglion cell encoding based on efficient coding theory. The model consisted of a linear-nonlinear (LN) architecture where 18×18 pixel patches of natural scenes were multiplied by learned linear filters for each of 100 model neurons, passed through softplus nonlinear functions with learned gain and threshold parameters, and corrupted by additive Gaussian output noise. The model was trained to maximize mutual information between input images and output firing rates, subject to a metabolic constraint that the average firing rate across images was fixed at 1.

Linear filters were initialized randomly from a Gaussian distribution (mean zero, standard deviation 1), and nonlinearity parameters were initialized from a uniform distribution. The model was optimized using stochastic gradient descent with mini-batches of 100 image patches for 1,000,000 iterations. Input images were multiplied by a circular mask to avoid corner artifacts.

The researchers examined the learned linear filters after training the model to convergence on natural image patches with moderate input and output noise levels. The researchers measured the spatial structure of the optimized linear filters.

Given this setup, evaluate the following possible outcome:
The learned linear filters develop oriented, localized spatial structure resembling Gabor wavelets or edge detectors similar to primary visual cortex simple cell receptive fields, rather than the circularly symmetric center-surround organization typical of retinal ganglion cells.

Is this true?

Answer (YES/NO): NO